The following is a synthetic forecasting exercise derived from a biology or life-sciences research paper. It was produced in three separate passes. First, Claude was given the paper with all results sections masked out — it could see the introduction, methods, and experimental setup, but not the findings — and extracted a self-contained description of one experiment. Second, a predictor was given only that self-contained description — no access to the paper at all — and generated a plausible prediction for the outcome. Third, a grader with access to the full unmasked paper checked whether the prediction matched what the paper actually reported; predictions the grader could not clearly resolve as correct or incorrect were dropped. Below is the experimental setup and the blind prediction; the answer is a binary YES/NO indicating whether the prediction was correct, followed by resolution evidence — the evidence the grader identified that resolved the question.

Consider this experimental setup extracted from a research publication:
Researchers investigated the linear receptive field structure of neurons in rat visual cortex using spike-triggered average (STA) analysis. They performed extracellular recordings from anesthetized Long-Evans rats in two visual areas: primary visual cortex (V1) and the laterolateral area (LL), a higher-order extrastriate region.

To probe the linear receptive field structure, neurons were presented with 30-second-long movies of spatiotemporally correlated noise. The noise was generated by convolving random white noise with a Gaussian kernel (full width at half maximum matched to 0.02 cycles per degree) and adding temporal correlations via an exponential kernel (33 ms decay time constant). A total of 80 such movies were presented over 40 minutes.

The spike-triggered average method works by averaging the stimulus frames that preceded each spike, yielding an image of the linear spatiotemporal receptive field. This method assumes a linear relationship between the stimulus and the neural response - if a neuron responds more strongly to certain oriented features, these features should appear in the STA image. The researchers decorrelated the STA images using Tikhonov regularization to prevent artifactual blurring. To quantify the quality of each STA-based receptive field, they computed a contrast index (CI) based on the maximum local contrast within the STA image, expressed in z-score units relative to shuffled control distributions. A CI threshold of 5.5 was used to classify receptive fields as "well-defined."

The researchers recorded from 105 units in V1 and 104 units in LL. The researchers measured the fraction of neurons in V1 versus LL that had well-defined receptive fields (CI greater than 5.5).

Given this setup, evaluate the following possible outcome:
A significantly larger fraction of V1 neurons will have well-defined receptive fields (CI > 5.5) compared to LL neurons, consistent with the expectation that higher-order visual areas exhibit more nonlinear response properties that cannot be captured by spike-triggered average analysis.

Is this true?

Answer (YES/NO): YES